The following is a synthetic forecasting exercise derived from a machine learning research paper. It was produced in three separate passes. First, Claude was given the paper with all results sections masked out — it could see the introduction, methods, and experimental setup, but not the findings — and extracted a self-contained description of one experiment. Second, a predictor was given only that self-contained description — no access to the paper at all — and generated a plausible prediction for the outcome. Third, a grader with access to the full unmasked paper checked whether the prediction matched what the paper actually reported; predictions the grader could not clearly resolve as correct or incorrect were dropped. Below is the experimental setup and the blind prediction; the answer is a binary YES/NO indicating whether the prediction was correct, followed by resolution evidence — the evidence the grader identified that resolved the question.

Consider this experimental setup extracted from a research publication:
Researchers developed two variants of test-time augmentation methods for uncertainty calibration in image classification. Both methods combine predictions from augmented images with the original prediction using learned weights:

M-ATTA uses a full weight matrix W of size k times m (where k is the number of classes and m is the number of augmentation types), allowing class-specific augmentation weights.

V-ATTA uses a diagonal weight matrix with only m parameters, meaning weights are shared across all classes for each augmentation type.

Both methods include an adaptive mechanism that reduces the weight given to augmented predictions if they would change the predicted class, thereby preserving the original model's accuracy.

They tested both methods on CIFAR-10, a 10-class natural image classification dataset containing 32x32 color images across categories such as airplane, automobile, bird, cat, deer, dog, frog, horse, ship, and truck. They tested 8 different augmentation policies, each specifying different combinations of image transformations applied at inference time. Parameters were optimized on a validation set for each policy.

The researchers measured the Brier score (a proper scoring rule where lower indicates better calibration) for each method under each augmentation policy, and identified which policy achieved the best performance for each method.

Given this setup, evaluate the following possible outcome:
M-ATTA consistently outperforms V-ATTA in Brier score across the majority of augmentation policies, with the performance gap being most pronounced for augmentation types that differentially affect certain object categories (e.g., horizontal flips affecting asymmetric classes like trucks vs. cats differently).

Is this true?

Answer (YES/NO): NO